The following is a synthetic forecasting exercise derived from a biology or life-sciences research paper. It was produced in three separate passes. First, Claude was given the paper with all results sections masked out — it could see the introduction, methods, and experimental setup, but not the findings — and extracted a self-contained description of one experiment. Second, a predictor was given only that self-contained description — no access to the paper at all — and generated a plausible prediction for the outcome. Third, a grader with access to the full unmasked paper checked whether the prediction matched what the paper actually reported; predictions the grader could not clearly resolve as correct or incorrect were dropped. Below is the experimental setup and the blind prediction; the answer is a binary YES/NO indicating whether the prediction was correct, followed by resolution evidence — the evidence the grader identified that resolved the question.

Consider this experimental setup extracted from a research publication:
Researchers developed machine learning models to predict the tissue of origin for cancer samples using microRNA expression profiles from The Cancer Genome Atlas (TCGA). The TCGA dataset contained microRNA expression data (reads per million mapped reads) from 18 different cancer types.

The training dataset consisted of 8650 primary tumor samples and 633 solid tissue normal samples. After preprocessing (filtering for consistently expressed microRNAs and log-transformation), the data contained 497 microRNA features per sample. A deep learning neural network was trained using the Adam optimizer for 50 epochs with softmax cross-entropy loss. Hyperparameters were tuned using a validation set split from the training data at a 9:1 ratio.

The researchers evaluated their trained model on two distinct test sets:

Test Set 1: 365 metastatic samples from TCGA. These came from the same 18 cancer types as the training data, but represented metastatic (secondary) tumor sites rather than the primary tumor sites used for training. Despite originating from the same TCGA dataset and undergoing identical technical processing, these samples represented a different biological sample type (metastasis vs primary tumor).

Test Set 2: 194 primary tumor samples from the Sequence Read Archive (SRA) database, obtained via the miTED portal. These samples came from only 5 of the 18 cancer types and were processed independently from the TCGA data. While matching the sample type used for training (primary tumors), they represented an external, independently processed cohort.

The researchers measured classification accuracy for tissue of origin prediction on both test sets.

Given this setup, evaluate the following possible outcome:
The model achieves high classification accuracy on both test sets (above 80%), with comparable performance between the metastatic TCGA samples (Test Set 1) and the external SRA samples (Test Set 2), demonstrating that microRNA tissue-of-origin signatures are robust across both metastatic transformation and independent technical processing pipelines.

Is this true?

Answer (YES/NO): NO